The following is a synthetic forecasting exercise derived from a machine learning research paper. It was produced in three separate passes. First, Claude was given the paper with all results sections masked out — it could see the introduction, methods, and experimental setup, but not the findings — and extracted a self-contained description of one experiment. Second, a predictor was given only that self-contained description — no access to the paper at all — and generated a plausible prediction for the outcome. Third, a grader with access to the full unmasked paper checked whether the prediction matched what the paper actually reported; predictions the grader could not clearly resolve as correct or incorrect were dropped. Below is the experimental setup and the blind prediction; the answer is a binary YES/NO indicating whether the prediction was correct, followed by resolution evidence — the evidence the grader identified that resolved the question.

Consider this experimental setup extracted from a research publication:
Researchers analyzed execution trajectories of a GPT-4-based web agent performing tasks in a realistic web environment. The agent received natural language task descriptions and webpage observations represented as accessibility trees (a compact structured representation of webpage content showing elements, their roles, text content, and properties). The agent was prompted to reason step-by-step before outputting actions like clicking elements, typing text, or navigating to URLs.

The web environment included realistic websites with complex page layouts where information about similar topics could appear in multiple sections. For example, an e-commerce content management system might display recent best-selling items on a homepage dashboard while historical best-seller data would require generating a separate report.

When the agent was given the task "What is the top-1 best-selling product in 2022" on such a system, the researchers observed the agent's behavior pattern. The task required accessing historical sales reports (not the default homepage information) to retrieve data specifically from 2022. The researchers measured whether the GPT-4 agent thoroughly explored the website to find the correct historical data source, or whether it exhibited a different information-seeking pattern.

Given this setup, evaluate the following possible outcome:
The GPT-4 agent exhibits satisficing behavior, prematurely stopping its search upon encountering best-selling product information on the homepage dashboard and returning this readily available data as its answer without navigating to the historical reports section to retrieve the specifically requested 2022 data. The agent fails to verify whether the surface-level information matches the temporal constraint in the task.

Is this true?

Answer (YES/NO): YES